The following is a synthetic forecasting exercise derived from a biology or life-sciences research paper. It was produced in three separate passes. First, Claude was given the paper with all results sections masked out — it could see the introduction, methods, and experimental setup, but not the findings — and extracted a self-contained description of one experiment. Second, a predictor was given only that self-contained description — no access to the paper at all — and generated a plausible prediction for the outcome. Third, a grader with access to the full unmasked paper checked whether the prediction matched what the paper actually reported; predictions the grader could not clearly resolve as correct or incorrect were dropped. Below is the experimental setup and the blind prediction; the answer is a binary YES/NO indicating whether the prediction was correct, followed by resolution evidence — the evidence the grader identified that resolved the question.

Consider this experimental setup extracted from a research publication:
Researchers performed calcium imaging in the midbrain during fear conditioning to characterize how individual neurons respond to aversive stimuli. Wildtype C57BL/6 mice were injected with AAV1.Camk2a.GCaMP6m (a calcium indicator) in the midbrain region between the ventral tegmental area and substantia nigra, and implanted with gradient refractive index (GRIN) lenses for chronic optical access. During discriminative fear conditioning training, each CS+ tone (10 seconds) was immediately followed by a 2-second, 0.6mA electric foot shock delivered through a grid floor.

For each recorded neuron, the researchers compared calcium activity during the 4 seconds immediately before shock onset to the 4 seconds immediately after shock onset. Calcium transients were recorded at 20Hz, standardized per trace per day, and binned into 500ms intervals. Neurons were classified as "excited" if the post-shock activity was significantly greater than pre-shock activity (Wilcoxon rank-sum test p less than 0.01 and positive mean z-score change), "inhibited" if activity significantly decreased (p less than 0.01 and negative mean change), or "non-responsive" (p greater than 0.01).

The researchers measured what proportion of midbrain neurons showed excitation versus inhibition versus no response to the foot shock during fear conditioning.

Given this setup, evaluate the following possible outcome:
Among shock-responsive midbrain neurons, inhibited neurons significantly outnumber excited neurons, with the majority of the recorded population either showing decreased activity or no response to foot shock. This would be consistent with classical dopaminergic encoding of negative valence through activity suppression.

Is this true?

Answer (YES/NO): NO